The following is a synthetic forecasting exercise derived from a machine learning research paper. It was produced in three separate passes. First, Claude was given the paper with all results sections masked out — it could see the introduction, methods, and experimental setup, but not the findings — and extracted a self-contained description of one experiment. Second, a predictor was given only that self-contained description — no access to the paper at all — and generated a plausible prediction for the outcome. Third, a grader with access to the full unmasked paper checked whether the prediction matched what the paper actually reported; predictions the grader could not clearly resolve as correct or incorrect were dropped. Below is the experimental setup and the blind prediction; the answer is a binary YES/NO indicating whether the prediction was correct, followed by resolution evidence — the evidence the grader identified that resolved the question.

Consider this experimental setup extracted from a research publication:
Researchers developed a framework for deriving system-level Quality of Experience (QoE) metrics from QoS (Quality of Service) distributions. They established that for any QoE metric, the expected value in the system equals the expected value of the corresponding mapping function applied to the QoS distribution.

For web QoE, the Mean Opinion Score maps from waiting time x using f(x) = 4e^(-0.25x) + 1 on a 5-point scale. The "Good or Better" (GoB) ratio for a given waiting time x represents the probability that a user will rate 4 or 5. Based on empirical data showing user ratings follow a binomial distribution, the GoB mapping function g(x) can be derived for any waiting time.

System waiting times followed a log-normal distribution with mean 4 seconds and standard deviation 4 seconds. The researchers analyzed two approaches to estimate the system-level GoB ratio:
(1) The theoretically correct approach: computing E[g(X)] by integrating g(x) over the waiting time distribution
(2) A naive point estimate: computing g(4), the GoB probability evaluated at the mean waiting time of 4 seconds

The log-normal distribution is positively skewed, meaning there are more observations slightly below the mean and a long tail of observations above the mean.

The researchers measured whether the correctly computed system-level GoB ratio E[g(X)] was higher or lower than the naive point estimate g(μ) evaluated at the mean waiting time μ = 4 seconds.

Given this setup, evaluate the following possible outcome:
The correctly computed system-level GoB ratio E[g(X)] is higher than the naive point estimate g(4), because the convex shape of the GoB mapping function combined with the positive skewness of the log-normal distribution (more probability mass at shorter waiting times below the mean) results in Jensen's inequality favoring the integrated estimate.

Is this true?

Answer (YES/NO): YES